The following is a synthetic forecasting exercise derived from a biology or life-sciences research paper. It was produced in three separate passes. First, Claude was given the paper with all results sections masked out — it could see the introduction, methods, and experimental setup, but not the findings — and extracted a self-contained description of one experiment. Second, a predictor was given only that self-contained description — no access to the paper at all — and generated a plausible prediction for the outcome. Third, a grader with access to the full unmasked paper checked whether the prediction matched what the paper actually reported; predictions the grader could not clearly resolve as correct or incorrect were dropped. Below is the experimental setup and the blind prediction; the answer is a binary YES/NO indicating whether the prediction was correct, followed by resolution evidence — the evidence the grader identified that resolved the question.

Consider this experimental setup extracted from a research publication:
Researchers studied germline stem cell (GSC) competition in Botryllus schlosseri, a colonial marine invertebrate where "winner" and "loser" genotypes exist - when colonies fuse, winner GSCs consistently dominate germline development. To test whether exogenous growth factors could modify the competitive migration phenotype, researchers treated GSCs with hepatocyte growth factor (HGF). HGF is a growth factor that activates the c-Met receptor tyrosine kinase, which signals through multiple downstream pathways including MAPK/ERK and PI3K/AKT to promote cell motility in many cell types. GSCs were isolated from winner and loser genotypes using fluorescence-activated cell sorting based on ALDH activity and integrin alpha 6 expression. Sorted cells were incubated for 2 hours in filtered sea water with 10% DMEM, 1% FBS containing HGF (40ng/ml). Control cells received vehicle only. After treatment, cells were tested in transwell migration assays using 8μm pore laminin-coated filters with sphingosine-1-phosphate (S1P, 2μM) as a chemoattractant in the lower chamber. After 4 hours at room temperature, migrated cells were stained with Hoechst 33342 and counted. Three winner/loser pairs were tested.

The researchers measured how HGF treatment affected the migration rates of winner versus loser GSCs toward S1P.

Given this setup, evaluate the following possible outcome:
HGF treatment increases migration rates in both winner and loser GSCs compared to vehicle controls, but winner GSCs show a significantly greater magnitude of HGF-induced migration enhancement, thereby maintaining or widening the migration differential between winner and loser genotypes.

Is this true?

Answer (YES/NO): NO